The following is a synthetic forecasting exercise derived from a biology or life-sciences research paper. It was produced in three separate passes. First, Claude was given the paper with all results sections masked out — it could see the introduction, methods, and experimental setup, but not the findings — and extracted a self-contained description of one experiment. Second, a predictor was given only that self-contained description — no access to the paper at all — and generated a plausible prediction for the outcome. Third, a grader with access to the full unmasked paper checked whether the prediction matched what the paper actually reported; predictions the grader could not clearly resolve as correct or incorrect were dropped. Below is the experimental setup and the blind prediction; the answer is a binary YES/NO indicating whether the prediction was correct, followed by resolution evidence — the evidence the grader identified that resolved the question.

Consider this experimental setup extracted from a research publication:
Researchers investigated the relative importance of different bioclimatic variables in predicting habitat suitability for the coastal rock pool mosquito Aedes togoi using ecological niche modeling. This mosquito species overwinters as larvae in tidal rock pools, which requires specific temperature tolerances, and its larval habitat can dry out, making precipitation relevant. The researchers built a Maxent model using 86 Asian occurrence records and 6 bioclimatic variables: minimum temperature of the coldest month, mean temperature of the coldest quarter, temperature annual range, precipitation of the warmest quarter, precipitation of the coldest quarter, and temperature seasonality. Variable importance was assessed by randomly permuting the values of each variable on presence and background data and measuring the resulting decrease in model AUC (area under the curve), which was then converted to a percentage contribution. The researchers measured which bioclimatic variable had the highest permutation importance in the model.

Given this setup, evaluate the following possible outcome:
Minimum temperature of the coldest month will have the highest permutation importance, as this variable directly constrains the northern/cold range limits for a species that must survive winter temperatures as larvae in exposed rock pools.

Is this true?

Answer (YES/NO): NO